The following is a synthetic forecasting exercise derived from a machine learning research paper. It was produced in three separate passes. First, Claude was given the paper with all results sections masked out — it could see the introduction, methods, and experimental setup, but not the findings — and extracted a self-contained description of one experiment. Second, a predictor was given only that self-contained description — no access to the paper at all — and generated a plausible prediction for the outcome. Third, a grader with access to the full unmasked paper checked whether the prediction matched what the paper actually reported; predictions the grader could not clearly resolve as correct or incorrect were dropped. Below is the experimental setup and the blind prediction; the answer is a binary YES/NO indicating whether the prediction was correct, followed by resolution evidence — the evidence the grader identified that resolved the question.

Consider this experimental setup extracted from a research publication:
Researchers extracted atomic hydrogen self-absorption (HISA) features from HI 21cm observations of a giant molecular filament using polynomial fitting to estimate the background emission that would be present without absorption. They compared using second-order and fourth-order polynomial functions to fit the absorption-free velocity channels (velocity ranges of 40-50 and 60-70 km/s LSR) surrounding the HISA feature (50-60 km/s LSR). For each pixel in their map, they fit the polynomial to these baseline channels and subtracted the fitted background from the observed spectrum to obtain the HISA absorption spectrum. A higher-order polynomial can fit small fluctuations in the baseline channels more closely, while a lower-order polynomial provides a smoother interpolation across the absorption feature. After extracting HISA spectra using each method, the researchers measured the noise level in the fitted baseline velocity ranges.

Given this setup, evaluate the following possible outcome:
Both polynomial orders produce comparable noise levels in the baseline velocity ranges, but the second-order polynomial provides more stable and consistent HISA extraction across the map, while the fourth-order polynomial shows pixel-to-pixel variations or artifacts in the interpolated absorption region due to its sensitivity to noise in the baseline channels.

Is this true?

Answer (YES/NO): NO